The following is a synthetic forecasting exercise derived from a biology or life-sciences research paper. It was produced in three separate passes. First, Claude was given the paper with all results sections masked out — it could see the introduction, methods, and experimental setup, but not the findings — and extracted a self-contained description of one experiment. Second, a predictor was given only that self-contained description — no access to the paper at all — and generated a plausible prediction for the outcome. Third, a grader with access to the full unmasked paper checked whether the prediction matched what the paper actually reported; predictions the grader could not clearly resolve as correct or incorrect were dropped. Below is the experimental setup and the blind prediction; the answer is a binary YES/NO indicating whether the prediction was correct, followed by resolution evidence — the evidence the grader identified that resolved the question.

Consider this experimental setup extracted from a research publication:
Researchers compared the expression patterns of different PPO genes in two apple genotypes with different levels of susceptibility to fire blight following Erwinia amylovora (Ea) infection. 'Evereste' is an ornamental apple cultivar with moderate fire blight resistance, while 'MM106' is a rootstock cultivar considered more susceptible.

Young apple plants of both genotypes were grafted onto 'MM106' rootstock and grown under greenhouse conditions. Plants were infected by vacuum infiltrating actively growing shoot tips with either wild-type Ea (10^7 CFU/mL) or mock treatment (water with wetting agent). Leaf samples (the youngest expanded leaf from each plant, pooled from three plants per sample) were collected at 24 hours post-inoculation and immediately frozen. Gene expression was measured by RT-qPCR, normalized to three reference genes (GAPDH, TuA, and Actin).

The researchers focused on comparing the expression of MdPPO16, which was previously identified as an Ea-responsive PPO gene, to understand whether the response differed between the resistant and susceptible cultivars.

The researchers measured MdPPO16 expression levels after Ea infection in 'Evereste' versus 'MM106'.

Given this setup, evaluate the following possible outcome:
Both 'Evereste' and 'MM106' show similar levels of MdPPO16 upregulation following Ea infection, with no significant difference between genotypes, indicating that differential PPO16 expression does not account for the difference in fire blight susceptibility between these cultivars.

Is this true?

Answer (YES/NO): YES